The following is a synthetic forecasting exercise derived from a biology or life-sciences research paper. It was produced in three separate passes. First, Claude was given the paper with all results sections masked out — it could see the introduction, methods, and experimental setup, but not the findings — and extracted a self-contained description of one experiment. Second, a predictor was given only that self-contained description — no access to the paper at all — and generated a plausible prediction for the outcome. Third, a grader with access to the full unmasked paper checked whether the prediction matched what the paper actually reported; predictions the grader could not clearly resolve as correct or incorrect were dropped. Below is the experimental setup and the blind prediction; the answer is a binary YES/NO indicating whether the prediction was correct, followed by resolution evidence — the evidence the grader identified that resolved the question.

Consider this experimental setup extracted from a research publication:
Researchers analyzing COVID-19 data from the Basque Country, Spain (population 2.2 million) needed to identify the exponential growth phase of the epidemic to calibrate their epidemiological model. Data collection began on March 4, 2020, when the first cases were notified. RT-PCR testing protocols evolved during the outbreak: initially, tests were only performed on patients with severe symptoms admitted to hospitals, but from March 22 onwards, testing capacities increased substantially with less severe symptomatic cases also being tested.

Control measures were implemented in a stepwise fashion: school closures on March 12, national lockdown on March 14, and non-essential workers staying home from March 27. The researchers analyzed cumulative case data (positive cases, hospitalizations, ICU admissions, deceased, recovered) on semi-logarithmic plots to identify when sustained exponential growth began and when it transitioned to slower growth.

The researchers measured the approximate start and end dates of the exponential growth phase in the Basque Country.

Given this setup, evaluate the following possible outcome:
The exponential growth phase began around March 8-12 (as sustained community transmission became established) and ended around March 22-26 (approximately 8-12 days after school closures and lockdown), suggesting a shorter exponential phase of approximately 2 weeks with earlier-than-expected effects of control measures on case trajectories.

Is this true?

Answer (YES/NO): NO